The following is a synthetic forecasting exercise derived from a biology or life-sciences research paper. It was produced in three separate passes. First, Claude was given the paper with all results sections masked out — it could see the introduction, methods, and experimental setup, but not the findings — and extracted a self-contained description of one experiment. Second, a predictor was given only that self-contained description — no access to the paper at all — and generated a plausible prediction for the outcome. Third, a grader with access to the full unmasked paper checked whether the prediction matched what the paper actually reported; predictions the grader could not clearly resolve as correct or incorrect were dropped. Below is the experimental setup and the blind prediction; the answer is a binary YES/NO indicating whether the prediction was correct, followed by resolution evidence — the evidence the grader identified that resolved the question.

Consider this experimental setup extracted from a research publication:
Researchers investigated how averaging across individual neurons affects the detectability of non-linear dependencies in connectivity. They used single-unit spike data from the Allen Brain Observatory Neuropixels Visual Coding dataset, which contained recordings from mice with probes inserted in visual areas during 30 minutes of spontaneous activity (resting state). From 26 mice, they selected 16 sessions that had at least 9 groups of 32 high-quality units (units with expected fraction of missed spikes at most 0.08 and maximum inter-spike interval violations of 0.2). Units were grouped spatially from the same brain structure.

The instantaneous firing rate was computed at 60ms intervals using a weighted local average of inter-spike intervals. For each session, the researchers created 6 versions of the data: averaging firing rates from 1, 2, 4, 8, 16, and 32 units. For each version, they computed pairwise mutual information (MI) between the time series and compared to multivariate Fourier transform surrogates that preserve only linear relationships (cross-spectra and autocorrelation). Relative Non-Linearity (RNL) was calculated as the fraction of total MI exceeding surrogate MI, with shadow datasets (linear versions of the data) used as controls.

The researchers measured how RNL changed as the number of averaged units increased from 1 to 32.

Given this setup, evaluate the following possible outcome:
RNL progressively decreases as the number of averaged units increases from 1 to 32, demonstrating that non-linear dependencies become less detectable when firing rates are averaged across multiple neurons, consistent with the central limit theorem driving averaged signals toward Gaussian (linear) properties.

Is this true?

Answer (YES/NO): YES